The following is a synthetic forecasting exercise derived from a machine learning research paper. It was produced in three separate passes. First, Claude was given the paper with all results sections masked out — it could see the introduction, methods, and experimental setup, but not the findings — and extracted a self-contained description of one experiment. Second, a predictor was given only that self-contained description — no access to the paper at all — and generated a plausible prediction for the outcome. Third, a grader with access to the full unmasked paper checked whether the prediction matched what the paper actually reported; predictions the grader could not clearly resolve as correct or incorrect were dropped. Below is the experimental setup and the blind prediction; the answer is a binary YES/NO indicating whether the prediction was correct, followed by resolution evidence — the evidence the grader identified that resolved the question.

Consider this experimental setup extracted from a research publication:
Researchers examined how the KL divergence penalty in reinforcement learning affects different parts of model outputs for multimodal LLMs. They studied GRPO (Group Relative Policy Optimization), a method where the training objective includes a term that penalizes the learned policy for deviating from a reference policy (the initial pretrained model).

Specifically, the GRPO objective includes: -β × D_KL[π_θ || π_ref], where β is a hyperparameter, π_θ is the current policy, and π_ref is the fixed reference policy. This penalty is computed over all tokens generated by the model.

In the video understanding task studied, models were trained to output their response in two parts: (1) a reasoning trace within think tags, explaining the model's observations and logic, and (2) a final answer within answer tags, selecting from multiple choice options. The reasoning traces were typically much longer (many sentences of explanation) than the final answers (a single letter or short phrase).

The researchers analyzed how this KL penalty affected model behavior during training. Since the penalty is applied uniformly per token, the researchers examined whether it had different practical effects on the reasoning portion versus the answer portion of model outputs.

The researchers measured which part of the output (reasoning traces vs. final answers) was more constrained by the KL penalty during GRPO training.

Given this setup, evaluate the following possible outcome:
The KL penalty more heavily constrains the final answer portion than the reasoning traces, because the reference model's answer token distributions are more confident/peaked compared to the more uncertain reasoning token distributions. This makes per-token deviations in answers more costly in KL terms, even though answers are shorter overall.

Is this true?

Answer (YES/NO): NO